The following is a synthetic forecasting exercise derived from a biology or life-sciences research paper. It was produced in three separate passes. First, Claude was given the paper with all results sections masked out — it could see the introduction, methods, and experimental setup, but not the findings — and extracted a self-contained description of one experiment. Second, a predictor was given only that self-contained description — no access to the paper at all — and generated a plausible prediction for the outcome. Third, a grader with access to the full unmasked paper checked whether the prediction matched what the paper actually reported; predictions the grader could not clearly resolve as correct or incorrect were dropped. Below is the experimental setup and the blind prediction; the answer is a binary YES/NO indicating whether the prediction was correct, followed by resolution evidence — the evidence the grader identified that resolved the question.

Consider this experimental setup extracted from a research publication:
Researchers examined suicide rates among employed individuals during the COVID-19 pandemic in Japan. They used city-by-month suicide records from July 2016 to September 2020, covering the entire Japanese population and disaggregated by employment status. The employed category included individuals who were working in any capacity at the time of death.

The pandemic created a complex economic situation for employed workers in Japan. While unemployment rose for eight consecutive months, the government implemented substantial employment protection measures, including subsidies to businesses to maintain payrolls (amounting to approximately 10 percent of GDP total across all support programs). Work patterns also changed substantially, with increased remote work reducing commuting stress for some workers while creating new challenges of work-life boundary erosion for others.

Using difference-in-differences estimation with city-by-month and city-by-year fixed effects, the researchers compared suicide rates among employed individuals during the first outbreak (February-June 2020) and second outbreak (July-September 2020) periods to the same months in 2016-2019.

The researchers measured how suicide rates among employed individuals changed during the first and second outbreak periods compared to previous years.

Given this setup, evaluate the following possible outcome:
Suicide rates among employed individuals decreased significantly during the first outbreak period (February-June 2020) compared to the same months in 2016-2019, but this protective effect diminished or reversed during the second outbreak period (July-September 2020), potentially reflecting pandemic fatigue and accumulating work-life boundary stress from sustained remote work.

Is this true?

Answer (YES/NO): YES